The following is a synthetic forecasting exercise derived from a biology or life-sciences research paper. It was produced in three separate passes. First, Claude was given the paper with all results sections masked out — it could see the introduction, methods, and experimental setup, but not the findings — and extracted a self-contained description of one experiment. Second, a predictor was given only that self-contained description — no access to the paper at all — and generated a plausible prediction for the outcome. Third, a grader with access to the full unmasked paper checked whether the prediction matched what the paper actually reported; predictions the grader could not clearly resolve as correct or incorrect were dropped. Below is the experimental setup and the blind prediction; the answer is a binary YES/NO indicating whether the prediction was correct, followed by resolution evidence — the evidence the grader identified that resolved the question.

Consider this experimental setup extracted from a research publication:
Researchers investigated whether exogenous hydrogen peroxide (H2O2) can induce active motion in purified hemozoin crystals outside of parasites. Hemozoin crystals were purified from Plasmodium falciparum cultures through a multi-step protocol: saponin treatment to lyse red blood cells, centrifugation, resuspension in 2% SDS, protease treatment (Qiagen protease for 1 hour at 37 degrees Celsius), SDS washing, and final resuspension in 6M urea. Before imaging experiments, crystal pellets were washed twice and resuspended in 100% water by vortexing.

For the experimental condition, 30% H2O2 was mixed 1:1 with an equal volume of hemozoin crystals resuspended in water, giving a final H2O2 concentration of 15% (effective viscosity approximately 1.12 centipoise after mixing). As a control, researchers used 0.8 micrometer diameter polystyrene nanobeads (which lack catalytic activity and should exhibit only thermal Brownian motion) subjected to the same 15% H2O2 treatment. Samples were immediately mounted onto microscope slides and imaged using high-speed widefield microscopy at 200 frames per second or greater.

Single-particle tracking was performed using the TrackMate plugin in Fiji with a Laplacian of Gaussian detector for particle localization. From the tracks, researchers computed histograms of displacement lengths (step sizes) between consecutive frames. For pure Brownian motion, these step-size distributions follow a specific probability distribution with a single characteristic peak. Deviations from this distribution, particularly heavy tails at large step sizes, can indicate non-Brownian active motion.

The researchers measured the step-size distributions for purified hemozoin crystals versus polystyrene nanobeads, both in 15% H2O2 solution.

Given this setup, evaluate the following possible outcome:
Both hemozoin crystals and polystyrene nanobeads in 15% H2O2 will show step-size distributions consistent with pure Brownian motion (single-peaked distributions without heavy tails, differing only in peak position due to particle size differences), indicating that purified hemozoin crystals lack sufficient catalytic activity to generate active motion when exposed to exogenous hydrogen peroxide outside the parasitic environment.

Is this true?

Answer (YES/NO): NO